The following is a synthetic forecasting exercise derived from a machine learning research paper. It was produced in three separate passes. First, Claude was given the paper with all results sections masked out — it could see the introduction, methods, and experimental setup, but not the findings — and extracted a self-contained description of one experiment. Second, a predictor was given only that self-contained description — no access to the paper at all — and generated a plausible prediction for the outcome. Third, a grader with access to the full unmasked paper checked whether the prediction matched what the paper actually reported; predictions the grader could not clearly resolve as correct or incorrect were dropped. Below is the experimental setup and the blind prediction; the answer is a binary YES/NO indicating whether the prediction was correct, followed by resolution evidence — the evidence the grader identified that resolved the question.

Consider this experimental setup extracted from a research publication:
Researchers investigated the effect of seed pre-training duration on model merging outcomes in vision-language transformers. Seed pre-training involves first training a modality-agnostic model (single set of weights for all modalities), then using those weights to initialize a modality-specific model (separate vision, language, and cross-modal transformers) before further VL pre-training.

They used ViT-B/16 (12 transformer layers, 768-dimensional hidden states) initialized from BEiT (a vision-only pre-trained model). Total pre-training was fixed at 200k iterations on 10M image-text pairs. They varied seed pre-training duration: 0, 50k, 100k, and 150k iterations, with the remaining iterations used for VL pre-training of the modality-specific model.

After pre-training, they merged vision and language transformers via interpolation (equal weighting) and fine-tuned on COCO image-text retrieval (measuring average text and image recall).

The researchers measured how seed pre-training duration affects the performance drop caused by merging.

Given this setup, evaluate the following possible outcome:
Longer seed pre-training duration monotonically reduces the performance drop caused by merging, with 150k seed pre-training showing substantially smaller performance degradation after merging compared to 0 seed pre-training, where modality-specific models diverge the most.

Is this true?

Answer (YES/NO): YES